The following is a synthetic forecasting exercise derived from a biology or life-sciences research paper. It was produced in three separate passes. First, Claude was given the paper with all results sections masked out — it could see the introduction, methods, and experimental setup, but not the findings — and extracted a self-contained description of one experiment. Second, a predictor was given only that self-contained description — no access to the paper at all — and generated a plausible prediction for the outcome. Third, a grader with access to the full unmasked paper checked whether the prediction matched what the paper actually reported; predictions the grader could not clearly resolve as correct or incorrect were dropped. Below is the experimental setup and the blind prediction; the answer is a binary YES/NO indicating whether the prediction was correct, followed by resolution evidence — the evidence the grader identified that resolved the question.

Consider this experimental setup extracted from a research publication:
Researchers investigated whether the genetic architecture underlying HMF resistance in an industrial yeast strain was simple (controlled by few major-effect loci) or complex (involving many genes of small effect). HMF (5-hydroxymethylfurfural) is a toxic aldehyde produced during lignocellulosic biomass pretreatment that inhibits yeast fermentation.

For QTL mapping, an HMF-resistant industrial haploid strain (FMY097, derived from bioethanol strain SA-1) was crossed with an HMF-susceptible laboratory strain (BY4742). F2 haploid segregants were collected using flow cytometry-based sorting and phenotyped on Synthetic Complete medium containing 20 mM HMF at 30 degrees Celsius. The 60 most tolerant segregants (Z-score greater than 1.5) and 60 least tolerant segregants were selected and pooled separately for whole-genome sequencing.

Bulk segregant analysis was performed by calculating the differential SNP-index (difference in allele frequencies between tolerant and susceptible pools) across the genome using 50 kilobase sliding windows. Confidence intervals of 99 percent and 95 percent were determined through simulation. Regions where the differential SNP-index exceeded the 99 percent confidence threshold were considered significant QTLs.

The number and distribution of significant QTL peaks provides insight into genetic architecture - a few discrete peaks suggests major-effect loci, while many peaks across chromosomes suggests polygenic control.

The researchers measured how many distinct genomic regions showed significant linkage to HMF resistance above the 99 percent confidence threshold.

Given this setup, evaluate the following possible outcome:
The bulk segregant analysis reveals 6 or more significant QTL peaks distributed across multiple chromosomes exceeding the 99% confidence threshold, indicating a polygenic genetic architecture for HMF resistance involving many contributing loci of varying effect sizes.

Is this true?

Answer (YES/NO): NO